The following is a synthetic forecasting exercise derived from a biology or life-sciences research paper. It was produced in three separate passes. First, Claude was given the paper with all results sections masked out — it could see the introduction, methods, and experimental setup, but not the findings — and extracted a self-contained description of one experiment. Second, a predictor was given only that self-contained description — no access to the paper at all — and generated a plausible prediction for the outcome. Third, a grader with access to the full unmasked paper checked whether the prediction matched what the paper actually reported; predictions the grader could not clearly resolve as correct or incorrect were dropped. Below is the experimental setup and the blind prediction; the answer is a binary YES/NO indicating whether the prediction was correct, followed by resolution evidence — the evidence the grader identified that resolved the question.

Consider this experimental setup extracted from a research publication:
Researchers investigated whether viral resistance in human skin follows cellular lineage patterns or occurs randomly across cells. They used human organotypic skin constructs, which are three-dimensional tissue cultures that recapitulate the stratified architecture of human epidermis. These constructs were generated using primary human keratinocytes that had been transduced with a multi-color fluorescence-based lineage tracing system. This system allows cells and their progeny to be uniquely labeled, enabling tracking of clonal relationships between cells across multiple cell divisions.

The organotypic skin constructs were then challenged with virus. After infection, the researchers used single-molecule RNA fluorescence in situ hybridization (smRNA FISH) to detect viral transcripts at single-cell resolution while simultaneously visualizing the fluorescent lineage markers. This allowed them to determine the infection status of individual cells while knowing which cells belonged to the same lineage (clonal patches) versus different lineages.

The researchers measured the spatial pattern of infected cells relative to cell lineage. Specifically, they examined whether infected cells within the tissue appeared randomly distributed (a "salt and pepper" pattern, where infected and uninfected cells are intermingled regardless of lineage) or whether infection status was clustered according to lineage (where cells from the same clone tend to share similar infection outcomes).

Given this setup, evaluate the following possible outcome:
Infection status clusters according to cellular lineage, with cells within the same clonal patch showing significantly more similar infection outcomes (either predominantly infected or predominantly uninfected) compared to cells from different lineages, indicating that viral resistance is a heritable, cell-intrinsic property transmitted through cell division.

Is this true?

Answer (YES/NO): YES